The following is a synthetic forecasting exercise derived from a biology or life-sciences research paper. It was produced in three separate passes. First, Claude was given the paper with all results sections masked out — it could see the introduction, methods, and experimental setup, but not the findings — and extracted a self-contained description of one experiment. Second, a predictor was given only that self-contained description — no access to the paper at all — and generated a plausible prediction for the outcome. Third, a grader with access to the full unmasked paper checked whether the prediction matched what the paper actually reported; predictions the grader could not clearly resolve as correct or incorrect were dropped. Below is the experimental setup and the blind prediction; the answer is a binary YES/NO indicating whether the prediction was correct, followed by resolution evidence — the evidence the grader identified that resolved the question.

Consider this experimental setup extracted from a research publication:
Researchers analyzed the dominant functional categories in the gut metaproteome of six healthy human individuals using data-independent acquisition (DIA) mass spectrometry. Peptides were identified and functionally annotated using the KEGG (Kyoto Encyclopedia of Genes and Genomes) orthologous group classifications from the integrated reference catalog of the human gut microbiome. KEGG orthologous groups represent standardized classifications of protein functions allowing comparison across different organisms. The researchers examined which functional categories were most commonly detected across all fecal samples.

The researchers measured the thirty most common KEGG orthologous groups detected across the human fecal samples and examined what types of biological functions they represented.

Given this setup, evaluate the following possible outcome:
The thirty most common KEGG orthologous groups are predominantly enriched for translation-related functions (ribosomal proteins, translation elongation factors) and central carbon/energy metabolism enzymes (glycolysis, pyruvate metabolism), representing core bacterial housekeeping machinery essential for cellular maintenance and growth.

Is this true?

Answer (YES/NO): NO